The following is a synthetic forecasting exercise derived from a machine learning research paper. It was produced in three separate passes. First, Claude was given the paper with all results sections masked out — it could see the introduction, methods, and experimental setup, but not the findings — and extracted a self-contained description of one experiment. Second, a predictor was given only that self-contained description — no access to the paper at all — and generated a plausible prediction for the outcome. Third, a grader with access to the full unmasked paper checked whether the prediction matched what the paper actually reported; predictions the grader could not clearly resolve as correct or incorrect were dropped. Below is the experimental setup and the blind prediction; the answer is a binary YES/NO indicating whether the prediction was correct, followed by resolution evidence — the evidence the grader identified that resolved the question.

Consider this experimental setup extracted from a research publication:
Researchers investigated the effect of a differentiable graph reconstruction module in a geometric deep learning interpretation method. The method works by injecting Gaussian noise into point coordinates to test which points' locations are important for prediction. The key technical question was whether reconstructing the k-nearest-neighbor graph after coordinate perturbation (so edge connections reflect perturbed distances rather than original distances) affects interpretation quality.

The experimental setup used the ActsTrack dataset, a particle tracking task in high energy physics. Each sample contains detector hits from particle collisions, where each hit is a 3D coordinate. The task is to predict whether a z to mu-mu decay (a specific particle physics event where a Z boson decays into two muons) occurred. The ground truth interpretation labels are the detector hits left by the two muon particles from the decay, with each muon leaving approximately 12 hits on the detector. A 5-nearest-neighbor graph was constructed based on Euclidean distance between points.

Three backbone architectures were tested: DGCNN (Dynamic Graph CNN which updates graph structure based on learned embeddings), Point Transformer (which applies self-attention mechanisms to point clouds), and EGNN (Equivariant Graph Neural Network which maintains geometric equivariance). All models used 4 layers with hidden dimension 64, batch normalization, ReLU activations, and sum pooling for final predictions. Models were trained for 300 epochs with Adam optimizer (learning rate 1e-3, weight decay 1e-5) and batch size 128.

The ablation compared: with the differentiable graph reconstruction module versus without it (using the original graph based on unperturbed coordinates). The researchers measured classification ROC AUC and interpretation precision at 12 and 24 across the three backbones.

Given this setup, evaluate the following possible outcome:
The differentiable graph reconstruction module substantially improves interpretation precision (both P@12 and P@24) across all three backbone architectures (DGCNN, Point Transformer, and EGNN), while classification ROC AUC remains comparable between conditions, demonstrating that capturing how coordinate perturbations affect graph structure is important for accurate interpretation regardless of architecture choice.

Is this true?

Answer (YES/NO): NO